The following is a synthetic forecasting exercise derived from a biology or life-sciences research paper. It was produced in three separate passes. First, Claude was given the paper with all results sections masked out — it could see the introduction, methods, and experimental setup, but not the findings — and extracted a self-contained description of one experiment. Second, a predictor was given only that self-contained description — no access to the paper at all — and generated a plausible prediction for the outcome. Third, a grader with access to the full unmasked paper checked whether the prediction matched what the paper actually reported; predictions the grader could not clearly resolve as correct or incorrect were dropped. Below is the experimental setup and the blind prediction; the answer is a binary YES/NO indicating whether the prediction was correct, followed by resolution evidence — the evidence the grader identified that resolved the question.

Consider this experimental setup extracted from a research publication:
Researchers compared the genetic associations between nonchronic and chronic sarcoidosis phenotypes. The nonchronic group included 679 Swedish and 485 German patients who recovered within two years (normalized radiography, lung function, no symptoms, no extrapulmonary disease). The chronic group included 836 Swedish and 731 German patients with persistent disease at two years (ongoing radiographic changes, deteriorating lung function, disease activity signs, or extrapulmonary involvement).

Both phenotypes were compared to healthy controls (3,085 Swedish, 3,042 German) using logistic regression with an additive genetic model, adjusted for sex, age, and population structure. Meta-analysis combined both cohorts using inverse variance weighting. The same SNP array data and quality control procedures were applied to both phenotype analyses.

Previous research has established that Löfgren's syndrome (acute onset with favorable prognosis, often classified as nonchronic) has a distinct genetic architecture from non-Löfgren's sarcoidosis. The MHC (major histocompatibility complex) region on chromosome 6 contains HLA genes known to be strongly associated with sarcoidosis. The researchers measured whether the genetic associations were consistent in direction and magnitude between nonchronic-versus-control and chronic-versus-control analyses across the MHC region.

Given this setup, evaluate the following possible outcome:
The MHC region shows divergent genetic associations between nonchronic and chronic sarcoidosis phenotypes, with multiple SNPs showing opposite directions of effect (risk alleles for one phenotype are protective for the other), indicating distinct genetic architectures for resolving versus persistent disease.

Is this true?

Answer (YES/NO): NO